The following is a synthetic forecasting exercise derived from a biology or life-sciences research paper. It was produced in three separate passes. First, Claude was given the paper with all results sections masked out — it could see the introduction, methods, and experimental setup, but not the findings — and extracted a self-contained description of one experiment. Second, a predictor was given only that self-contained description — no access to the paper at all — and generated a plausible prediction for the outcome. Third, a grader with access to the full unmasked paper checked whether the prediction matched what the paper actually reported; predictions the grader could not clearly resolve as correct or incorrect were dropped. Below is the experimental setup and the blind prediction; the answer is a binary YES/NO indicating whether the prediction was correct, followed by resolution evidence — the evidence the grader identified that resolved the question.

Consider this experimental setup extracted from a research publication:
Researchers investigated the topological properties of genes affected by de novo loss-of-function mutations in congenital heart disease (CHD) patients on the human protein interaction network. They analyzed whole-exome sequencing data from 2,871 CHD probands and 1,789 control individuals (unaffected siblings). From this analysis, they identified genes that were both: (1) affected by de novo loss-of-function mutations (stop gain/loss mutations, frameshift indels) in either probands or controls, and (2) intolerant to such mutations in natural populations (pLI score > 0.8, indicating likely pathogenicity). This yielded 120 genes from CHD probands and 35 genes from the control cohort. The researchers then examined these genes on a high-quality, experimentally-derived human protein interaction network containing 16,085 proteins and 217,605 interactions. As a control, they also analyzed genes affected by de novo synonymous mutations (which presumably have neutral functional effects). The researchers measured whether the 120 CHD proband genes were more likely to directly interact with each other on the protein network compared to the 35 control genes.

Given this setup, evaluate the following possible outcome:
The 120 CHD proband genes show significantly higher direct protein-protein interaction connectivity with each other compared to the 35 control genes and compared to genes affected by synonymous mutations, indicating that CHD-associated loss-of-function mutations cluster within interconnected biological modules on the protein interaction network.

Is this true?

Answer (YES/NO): YES